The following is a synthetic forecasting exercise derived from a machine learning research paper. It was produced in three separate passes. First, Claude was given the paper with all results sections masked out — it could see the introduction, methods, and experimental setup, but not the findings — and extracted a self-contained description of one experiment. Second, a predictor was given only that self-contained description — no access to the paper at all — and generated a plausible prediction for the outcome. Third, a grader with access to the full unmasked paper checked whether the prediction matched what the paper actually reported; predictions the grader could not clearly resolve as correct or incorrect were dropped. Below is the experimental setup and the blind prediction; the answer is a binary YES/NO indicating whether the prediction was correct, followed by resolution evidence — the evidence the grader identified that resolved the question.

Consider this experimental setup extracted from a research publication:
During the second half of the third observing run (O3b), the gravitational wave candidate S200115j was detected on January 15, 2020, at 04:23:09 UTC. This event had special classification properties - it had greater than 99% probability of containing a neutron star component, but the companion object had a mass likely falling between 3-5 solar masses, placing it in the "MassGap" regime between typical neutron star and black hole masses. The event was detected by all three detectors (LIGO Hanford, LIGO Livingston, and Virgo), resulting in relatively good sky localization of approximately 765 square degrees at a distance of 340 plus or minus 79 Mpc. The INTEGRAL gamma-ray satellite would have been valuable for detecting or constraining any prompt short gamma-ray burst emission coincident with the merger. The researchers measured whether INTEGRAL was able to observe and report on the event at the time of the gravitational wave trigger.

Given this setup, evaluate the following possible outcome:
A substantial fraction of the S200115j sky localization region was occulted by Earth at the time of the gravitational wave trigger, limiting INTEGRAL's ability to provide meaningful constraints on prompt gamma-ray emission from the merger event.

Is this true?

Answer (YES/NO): NO